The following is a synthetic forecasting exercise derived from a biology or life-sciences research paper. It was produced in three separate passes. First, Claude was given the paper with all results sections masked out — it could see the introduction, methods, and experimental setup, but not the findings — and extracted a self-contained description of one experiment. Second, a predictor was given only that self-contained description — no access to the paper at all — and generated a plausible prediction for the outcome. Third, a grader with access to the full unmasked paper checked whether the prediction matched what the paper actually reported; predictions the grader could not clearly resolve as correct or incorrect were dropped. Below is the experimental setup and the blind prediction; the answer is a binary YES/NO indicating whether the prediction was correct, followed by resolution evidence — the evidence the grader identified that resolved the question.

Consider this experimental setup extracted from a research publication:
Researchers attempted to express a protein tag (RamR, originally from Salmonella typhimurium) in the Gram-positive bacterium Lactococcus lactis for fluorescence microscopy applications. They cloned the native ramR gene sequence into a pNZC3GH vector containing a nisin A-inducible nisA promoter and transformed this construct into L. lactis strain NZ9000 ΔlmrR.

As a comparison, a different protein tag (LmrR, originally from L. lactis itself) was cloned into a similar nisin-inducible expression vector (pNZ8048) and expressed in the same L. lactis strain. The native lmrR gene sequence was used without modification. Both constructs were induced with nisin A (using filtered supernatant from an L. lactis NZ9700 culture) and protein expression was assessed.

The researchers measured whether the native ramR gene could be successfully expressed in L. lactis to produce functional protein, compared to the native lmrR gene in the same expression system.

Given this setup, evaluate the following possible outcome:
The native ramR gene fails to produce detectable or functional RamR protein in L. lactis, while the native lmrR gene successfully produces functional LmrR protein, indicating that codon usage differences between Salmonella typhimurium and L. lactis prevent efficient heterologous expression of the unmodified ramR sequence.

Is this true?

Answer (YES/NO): YES